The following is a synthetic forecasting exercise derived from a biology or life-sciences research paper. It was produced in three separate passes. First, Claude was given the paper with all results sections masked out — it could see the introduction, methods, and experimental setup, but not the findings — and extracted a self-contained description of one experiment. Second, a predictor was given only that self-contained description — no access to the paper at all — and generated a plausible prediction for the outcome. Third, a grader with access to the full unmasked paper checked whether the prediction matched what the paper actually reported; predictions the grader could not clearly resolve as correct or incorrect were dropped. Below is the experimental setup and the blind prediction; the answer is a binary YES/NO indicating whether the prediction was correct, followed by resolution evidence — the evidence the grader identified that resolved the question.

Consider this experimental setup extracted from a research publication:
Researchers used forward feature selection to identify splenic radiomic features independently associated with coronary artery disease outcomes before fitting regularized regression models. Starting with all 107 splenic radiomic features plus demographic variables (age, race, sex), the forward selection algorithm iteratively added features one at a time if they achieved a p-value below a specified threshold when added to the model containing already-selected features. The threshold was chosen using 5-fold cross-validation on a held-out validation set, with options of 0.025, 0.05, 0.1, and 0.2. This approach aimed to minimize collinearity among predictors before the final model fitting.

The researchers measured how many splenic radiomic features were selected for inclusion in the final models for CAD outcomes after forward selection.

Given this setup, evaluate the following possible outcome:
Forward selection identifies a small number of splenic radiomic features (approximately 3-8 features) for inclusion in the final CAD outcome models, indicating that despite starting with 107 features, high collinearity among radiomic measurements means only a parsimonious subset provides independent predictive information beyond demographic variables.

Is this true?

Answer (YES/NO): NO